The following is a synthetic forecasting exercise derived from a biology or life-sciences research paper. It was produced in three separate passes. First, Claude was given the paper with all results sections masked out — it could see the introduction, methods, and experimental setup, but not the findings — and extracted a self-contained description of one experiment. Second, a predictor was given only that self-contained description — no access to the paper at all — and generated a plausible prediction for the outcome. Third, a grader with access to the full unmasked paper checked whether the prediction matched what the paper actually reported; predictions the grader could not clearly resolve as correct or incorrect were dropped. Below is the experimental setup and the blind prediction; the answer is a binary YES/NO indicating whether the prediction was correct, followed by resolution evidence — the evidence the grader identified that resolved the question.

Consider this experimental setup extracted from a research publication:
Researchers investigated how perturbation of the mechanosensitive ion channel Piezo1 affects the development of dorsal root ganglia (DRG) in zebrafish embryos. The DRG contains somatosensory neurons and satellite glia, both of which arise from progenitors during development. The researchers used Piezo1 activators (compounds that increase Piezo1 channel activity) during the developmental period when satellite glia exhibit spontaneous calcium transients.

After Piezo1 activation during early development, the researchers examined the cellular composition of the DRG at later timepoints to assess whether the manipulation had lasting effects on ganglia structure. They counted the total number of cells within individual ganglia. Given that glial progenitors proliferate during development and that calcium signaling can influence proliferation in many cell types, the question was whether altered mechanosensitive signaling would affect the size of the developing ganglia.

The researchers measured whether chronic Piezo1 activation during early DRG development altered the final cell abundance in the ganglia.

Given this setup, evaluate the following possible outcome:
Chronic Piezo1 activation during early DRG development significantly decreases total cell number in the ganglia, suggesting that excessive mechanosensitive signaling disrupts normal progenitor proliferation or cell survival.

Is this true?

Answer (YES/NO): YES